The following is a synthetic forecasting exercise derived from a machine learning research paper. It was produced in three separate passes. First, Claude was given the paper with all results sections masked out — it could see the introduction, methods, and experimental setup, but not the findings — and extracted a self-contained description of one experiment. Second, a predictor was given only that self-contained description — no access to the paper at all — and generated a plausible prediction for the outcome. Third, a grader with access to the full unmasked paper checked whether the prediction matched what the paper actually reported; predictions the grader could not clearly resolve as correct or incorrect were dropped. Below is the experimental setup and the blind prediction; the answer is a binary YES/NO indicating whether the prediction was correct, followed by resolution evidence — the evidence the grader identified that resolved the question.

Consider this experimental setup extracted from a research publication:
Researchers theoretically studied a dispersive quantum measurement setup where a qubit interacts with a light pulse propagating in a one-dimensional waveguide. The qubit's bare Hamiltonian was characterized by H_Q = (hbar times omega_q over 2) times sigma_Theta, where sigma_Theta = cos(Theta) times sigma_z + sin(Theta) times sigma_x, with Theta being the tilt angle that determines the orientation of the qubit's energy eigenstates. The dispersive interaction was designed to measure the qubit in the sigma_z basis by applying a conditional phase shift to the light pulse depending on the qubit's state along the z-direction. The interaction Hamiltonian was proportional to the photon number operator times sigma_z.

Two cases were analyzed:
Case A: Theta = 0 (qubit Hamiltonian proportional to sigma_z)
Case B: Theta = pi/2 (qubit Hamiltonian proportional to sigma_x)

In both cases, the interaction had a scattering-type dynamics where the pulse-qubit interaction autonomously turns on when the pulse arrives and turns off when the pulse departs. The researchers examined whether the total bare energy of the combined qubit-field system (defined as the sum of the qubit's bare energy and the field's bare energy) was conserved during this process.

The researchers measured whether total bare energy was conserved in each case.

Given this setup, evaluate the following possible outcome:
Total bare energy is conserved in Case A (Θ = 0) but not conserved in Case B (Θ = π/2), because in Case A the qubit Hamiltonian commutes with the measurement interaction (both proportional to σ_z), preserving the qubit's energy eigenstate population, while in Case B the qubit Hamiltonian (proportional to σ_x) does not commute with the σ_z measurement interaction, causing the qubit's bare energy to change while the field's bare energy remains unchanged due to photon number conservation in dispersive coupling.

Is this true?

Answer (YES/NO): NO